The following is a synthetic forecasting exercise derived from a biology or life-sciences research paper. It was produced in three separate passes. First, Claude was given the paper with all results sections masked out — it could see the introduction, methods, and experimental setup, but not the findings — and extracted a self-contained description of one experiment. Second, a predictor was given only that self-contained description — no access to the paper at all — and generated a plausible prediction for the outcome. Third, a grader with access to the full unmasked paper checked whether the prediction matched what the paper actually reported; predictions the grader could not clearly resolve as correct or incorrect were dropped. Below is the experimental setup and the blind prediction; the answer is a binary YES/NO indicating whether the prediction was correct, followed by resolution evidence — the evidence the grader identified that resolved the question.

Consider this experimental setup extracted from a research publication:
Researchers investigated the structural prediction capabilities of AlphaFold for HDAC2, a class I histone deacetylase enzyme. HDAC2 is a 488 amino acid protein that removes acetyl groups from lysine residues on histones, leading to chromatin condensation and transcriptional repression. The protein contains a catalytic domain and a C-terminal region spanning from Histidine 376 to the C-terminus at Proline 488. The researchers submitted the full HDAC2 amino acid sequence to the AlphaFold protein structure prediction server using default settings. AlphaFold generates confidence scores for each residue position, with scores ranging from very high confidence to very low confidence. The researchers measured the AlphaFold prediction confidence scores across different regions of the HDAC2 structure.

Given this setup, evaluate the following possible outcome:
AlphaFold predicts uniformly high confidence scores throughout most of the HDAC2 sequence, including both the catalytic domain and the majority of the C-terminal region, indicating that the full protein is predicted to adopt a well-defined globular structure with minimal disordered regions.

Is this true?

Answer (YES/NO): NO